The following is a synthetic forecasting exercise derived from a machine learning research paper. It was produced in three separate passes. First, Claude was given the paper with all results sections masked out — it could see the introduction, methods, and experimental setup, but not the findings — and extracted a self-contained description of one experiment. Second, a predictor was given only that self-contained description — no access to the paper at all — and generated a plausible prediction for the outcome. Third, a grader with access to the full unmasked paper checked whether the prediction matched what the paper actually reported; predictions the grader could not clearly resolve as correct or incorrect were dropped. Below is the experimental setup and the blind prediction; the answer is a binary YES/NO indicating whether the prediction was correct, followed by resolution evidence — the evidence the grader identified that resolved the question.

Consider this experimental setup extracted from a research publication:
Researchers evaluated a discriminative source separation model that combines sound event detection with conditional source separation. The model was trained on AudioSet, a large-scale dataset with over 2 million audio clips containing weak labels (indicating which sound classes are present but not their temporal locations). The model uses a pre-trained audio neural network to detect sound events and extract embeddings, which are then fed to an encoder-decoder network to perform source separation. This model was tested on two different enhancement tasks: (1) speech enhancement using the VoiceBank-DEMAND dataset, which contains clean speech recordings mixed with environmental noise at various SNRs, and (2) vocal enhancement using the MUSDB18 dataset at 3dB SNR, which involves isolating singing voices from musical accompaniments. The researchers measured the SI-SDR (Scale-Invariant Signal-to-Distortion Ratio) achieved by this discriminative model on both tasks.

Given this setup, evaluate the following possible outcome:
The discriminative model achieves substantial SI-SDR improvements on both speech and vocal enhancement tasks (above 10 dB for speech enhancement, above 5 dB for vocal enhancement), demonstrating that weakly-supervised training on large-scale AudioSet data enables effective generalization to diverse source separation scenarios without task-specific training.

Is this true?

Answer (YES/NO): NO